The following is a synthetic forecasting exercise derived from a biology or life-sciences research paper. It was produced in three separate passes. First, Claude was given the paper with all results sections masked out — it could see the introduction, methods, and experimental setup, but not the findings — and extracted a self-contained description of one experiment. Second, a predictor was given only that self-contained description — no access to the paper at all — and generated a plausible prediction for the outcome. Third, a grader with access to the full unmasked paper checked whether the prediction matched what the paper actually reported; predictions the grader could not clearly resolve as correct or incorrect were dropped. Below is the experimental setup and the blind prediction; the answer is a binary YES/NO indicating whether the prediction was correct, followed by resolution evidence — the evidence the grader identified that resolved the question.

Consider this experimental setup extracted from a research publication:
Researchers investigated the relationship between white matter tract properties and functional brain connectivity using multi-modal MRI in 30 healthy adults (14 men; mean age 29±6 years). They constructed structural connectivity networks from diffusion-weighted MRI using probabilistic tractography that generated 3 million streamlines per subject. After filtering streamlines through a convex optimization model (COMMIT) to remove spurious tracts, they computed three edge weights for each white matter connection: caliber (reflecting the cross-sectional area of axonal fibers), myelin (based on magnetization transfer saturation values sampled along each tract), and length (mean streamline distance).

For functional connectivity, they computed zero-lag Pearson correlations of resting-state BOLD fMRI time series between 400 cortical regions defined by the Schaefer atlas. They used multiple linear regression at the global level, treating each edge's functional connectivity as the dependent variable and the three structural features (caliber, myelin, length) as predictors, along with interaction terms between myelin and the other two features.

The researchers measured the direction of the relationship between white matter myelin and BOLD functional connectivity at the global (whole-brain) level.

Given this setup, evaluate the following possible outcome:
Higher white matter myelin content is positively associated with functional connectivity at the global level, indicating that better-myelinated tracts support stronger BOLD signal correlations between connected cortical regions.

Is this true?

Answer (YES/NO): NO